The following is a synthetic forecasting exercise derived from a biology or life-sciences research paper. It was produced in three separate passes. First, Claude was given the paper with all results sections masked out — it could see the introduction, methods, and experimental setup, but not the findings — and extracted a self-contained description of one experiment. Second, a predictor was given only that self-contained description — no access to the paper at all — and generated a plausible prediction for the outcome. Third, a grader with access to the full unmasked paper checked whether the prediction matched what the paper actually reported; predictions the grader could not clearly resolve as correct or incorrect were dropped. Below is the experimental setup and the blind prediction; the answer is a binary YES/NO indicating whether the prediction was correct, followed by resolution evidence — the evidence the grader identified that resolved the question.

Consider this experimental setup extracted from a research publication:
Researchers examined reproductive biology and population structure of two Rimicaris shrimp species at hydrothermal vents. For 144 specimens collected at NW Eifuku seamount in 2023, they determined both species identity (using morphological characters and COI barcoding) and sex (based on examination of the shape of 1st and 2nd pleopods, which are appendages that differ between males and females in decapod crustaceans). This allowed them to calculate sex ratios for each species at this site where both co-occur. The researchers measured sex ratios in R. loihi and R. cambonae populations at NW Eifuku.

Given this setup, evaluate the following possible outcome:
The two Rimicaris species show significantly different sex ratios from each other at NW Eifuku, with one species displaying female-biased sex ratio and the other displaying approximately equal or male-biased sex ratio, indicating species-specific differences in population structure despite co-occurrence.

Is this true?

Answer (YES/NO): NO